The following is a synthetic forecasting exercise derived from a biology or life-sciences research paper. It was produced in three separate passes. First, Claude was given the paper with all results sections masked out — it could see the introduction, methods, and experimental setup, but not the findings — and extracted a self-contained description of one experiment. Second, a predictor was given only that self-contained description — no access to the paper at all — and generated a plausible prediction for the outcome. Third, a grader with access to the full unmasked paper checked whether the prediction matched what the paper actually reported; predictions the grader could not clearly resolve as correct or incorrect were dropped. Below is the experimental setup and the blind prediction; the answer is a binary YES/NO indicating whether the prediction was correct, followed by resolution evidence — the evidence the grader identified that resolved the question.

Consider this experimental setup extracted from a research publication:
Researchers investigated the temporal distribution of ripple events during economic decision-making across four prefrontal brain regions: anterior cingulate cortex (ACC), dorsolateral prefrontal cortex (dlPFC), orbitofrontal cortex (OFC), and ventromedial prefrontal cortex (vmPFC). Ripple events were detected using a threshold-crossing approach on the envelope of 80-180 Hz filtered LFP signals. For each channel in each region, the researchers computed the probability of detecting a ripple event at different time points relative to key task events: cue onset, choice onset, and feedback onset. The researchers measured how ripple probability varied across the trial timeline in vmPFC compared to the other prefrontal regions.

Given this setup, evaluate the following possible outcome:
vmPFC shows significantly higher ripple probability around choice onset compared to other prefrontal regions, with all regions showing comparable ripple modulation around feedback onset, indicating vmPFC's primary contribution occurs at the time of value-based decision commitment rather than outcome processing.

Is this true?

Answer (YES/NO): NO